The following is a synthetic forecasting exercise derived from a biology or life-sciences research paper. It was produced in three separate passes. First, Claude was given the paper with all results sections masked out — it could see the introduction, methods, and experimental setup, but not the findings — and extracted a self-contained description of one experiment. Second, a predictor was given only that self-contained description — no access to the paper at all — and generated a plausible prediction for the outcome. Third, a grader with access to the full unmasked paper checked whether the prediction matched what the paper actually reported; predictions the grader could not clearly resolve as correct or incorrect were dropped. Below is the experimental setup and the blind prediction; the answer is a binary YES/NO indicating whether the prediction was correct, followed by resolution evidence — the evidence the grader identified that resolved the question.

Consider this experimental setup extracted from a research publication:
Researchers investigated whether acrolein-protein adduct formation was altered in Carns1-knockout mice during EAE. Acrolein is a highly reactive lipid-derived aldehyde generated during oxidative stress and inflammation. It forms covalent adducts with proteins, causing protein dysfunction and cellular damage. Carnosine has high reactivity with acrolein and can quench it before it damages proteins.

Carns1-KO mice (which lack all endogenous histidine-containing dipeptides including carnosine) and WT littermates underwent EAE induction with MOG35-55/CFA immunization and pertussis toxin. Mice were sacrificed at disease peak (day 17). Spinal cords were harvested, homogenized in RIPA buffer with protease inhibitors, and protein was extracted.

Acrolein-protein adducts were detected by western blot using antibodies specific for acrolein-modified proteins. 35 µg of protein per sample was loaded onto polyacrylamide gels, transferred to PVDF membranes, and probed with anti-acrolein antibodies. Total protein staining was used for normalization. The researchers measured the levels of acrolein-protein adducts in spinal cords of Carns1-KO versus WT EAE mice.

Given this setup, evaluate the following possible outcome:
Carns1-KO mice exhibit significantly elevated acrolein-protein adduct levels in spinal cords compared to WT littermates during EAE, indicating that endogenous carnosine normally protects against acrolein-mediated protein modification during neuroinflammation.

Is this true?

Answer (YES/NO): YES